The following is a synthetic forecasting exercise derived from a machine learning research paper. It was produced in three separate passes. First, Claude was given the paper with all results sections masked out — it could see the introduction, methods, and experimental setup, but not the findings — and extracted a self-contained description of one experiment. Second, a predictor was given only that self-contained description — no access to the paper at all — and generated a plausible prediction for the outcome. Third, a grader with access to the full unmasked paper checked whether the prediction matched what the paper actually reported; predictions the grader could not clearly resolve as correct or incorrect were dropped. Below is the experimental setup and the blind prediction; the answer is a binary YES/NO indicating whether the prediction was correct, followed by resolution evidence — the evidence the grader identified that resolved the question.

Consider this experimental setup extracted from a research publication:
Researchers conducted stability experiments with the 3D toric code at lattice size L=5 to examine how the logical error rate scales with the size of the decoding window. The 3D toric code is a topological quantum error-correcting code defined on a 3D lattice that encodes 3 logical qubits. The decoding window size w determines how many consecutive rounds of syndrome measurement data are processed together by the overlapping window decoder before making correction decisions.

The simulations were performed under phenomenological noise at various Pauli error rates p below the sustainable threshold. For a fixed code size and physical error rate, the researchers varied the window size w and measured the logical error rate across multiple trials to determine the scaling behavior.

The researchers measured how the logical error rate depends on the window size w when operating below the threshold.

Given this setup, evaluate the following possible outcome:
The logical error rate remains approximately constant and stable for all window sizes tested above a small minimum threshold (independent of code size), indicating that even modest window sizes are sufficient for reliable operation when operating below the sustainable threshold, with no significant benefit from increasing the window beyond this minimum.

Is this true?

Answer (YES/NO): NO